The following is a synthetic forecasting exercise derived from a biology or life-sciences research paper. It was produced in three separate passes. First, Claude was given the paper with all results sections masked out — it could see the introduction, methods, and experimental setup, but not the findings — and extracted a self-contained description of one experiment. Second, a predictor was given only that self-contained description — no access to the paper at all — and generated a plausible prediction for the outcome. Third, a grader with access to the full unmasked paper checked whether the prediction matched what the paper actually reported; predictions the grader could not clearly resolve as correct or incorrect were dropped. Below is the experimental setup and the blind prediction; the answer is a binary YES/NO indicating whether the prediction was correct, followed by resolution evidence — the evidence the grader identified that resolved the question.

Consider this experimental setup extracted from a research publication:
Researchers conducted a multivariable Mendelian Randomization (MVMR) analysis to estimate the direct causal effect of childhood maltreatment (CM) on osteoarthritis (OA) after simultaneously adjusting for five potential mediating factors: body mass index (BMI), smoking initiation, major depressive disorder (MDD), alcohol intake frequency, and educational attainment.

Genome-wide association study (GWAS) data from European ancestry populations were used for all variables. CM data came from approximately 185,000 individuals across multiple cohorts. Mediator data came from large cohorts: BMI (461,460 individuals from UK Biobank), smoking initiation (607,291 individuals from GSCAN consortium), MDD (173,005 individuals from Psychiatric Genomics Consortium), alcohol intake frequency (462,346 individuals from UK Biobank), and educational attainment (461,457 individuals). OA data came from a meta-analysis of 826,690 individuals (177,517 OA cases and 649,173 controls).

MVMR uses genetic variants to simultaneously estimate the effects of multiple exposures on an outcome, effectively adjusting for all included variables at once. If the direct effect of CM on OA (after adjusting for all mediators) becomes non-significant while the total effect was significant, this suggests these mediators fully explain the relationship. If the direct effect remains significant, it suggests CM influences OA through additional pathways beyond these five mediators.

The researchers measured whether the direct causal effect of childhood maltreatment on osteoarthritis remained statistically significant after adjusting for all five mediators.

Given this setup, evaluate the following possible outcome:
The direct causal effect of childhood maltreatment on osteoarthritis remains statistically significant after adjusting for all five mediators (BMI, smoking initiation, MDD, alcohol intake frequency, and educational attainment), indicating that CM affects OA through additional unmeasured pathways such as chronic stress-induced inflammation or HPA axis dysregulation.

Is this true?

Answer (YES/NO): YES